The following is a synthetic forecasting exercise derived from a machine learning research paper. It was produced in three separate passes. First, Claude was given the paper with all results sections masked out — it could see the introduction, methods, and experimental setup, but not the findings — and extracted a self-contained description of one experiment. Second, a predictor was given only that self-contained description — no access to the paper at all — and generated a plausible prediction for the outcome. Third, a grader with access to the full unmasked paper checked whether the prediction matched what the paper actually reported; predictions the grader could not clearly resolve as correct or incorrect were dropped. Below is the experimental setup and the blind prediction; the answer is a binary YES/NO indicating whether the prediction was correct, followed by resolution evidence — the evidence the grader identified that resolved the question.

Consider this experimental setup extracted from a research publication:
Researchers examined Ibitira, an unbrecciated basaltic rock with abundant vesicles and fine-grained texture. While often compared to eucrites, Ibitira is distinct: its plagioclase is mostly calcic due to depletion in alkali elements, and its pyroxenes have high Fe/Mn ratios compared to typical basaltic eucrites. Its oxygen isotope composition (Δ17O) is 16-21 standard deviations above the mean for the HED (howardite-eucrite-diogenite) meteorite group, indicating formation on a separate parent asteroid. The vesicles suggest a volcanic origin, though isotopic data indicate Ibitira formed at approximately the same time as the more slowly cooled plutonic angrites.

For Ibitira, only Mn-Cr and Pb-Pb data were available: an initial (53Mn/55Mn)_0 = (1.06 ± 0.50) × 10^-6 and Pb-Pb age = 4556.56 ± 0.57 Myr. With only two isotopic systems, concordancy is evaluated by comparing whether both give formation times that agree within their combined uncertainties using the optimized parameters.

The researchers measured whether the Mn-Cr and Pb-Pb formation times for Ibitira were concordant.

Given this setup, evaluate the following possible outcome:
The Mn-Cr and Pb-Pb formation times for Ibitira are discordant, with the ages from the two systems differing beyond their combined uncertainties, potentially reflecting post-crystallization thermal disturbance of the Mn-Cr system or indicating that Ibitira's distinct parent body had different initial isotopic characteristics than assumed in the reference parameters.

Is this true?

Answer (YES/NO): NO